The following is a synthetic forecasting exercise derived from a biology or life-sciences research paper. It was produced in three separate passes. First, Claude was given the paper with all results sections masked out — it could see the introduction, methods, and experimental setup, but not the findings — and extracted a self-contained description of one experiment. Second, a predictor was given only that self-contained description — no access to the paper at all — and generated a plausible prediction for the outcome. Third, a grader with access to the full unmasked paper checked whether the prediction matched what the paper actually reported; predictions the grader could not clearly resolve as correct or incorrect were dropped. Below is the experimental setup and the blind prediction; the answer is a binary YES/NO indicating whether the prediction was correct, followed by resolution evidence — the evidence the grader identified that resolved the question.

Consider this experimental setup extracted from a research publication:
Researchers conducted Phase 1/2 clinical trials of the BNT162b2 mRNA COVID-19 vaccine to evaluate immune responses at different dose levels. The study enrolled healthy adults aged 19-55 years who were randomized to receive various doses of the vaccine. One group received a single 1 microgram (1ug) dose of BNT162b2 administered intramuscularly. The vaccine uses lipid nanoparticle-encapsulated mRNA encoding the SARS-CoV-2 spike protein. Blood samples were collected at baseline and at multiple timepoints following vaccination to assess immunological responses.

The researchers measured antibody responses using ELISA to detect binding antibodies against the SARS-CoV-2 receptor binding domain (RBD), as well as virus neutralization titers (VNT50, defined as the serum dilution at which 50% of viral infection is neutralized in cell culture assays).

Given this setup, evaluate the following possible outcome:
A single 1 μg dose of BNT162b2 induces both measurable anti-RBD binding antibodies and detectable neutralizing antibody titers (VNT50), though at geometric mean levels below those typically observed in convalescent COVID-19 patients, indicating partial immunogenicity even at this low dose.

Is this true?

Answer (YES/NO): NO